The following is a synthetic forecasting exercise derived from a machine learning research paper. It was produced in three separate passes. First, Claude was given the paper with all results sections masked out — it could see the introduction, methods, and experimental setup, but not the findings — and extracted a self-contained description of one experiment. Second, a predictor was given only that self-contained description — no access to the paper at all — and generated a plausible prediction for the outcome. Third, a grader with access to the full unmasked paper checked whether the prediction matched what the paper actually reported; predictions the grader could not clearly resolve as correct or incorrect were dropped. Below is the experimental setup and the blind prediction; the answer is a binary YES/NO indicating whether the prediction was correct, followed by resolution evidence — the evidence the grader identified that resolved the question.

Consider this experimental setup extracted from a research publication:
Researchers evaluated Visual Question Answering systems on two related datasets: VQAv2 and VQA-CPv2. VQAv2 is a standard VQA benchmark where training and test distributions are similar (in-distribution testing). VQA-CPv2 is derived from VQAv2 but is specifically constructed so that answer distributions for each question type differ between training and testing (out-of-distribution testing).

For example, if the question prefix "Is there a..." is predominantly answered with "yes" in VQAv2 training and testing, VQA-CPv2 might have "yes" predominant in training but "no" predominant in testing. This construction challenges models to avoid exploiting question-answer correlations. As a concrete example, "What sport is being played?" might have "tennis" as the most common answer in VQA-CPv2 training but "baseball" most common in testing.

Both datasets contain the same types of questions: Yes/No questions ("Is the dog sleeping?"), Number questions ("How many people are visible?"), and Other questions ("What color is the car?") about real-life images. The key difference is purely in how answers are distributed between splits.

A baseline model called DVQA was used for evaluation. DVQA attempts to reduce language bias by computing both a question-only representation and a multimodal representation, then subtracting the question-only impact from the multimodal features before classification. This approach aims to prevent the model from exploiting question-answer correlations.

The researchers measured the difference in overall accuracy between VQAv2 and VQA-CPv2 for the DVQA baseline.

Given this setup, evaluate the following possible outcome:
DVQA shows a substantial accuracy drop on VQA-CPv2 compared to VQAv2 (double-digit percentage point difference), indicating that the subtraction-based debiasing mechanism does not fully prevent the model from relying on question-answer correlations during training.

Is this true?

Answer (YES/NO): NO